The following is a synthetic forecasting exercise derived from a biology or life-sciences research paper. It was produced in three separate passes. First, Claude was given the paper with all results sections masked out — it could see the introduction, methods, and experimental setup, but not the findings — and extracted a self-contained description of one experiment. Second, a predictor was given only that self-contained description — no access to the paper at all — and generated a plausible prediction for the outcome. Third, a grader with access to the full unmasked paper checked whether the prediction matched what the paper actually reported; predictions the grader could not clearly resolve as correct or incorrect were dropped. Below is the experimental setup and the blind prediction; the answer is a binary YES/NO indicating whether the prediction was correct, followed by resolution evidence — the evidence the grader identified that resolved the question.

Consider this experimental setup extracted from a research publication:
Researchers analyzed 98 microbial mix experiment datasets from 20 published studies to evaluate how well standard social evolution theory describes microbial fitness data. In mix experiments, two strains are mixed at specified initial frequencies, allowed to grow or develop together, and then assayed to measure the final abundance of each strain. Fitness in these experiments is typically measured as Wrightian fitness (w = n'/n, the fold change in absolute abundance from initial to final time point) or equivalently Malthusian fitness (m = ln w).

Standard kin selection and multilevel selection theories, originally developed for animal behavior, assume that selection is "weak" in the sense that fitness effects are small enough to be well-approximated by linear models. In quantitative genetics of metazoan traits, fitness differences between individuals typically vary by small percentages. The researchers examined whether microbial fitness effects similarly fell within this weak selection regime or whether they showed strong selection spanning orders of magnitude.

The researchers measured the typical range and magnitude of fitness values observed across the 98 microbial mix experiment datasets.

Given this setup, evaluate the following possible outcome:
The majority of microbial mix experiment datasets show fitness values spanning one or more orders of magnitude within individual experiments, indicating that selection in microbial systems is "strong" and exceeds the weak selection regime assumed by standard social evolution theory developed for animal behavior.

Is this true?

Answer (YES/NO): YES